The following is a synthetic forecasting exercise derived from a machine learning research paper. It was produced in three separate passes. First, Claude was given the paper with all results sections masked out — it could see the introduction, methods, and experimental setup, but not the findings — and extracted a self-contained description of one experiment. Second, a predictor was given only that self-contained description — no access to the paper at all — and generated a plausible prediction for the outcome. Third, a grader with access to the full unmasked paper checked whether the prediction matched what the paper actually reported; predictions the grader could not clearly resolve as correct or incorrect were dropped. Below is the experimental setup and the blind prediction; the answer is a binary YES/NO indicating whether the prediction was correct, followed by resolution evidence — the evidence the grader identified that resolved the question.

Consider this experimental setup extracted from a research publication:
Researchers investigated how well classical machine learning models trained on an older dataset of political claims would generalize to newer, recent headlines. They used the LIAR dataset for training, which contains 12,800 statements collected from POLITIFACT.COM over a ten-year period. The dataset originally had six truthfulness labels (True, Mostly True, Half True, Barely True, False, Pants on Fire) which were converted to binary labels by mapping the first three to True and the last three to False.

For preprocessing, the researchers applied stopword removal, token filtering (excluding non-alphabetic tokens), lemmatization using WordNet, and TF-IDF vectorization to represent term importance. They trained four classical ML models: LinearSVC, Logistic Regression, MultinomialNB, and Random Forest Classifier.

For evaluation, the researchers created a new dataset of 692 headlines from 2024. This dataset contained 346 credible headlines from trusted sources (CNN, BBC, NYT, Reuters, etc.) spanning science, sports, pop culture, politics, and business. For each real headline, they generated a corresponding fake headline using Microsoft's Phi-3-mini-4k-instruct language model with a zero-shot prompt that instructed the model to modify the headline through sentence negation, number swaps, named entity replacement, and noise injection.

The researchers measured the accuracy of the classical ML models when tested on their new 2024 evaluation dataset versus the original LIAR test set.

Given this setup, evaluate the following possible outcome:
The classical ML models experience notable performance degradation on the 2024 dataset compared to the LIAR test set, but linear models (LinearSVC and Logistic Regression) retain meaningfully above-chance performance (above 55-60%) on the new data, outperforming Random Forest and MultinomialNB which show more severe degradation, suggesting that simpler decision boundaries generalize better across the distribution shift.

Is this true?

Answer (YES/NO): NO